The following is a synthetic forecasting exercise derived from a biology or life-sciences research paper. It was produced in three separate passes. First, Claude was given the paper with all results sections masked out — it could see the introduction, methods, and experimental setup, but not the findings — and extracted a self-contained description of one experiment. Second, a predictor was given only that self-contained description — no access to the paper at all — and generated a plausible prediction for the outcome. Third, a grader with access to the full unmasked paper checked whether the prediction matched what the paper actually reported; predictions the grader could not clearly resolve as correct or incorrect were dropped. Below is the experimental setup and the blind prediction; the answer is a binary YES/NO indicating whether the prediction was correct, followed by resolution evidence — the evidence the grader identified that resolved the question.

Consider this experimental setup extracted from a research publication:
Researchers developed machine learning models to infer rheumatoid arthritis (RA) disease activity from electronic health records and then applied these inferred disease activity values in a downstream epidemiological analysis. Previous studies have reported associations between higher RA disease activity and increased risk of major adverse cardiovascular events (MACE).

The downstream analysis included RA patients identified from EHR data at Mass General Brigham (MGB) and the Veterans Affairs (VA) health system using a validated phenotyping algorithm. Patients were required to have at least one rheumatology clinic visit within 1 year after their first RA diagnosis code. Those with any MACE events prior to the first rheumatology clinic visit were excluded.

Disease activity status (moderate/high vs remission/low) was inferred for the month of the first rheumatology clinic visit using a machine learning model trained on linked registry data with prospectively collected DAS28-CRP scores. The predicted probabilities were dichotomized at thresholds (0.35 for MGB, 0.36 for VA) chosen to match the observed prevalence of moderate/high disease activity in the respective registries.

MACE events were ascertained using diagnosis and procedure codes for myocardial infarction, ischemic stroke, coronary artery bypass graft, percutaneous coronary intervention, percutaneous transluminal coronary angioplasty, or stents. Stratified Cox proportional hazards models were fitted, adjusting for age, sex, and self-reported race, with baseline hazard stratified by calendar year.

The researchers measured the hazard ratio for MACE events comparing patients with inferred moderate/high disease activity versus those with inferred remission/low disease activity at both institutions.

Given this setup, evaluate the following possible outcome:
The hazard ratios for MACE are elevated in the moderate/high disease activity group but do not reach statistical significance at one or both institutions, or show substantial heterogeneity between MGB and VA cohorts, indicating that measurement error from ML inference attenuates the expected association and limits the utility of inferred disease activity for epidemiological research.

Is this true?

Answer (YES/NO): NO